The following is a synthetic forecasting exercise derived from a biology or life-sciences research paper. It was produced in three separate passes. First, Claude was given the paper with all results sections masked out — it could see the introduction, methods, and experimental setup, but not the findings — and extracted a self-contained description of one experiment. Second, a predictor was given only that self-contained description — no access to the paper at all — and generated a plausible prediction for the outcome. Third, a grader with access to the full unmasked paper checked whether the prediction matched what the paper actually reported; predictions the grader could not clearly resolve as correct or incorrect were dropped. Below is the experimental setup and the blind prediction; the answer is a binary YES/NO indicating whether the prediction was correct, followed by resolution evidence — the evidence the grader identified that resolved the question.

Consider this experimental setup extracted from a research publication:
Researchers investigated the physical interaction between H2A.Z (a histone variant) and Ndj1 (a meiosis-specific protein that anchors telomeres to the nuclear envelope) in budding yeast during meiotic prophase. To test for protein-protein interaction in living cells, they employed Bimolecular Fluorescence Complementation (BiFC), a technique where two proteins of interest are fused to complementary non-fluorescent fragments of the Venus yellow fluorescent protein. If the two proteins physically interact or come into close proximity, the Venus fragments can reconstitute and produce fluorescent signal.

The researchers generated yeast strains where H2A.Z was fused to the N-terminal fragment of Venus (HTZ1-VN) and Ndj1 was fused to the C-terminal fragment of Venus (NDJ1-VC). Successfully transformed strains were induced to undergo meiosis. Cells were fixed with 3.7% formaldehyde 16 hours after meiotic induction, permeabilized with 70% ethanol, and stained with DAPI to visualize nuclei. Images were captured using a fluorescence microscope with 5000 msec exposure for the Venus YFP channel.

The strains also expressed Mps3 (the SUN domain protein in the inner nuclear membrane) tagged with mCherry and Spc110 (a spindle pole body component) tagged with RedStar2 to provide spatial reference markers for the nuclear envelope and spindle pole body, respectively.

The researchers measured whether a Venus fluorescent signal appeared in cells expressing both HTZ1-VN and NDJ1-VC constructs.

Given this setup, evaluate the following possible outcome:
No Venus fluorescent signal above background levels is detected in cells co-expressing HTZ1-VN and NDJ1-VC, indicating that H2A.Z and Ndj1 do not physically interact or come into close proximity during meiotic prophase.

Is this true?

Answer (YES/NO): NO